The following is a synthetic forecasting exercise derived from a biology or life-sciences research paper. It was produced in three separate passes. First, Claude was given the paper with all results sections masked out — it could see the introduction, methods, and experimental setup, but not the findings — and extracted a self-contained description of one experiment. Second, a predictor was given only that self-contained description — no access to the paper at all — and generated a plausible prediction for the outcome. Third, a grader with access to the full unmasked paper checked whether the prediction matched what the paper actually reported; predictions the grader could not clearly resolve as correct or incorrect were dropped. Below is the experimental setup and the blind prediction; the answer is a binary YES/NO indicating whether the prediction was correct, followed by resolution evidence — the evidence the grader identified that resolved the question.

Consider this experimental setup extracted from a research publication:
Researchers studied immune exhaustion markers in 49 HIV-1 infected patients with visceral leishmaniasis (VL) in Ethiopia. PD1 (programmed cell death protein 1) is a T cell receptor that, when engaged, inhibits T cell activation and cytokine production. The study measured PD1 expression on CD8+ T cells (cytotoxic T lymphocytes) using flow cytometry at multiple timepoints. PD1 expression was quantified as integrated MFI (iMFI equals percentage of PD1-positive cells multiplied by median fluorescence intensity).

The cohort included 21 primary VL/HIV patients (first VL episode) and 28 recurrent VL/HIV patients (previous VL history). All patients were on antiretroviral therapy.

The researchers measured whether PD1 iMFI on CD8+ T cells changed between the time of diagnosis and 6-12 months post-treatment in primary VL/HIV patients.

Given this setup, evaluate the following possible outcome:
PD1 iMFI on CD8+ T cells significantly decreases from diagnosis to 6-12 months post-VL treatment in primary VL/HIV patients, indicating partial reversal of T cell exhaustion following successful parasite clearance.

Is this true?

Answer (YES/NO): YES